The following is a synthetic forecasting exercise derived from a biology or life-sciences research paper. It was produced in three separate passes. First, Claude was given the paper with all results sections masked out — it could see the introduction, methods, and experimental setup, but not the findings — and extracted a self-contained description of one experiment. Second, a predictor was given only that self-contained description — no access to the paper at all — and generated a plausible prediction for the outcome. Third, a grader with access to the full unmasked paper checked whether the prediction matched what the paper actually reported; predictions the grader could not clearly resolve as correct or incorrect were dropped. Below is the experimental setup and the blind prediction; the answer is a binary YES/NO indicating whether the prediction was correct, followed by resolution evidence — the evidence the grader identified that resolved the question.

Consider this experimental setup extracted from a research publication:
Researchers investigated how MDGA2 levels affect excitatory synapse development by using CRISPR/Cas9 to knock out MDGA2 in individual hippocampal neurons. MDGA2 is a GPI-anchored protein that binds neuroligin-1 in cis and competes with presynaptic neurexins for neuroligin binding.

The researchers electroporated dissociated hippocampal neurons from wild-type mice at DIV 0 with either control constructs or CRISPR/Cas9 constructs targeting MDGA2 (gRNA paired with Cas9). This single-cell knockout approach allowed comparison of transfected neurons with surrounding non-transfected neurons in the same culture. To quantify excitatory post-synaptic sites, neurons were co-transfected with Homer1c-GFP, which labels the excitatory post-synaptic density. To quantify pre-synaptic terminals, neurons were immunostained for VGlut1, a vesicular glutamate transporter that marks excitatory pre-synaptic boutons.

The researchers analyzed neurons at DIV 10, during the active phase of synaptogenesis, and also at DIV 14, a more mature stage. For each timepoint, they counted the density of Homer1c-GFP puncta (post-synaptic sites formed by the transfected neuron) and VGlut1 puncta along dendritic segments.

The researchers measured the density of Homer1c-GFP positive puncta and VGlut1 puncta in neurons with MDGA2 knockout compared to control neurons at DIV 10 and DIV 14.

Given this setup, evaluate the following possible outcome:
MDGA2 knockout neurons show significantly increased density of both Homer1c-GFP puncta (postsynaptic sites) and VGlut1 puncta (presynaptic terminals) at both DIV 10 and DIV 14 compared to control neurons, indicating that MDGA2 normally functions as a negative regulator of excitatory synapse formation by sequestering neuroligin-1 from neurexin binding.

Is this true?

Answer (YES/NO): NO